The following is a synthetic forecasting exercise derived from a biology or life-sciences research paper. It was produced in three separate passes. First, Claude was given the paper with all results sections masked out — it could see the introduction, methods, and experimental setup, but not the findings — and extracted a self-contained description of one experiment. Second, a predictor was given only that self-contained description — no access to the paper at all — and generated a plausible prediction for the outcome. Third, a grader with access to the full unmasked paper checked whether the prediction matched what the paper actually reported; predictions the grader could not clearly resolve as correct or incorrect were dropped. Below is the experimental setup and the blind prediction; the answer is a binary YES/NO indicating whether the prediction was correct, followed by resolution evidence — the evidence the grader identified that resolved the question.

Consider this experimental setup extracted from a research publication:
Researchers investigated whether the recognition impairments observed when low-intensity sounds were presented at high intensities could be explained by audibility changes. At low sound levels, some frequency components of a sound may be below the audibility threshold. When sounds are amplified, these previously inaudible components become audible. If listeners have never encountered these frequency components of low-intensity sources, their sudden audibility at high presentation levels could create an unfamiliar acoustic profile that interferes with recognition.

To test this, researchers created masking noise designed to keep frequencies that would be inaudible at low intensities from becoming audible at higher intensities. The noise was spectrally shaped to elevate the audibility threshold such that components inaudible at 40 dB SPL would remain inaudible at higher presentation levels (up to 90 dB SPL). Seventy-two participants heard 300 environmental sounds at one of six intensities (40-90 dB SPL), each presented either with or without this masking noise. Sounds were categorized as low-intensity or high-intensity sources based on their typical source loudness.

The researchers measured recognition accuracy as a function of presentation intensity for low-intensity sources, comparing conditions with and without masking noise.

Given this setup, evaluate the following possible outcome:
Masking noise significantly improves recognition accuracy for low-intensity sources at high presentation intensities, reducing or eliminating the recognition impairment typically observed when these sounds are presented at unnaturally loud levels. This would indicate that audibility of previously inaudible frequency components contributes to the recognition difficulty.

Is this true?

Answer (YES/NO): NO